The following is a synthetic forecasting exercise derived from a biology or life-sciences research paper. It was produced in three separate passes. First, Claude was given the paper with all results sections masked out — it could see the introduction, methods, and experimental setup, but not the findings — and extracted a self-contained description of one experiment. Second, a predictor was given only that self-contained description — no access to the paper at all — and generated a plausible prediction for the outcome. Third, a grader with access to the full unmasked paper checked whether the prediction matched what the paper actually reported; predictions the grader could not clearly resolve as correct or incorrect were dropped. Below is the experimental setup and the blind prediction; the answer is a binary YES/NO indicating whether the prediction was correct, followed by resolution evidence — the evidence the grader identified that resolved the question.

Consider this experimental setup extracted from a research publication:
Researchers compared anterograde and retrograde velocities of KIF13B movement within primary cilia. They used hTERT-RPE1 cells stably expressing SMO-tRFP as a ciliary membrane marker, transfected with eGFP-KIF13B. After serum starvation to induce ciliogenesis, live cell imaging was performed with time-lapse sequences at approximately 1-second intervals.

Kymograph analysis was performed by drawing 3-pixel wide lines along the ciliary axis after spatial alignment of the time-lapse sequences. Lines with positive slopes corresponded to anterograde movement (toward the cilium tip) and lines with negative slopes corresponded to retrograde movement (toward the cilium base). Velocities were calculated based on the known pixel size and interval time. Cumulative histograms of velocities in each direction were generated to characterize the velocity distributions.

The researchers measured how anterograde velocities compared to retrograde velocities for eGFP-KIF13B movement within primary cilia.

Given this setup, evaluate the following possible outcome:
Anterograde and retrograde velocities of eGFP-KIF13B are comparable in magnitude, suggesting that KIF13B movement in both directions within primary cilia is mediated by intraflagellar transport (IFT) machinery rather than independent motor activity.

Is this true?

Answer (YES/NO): NO